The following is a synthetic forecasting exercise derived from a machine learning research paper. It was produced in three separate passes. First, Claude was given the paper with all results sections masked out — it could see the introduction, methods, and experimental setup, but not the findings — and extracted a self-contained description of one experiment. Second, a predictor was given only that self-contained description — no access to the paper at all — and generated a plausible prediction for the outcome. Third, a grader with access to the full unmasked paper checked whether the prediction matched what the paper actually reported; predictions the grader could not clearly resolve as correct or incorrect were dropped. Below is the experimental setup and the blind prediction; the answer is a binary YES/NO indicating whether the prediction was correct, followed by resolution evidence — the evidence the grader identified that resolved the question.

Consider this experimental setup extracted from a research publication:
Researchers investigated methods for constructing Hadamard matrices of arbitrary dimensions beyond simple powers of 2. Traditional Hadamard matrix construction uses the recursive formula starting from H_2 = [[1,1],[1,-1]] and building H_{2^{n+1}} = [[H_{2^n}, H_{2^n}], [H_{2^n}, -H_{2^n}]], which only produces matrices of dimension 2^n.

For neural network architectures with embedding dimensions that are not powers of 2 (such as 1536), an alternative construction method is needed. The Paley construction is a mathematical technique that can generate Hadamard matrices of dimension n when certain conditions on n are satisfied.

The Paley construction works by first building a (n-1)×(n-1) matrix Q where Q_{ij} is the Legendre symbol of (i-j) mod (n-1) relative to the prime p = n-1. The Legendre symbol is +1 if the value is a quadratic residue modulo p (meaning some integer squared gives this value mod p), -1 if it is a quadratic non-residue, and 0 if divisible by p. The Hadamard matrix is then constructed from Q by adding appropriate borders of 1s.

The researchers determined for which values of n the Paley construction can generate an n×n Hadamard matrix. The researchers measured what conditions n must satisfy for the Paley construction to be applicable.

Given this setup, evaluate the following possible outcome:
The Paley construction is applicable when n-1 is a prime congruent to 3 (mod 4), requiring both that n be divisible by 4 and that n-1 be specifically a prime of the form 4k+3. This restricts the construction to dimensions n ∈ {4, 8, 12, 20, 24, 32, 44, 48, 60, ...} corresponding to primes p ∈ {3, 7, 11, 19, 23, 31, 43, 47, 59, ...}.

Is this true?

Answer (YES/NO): YES